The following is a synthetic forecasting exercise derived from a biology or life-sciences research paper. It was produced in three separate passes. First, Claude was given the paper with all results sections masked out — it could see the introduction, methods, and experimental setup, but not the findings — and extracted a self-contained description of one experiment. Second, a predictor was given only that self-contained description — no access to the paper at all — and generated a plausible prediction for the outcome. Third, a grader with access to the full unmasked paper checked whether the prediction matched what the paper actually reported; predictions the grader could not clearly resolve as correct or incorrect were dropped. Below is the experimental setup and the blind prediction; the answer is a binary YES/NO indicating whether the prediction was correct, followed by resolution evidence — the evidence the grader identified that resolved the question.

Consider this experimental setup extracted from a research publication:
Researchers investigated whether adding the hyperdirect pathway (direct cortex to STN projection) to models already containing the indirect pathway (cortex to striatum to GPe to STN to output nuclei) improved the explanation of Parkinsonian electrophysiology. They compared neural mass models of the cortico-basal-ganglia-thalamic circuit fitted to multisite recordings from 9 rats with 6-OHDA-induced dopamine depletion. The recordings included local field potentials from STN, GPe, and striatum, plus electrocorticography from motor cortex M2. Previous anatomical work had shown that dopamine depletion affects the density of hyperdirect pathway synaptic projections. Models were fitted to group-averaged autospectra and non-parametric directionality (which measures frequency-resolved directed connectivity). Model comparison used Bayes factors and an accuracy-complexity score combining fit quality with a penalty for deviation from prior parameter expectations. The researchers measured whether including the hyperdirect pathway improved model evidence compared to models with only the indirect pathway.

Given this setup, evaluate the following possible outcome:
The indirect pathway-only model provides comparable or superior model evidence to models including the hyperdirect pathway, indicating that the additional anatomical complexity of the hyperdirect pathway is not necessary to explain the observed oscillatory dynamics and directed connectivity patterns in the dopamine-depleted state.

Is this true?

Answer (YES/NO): YES